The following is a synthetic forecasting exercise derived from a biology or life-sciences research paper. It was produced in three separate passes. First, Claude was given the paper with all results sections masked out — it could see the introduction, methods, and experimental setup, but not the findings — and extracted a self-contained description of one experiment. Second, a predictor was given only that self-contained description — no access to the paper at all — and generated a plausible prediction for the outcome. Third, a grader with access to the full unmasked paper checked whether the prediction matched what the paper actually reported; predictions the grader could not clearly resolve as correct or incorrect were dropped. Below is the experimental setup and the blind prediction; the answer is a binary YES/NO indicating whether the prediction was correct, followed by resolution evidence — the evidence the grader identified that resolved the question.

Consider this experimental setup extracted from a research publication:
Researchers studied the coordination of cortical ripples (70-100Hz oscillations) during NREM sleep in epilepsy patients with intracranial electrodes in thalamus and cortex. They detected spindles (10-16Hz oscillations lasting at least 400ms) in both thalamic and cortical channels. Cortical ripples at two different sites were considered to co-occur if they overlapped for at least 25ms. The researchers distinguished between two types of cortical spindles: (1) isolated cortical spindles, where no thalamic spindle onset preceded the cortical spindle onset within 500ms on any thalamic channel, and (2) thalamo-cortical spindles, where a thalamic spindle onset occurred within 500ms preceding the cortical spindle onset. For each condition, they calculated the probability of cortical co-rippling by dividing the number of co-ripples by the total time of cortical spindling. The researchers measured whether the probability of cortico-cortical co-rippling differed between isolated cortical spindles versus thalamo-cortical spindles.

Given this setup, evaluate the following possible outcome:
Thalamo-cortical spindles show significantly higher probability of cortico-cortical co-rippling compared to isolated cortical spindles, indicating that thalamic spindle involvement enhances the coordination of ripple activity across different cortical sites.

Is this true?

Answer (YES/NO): YES